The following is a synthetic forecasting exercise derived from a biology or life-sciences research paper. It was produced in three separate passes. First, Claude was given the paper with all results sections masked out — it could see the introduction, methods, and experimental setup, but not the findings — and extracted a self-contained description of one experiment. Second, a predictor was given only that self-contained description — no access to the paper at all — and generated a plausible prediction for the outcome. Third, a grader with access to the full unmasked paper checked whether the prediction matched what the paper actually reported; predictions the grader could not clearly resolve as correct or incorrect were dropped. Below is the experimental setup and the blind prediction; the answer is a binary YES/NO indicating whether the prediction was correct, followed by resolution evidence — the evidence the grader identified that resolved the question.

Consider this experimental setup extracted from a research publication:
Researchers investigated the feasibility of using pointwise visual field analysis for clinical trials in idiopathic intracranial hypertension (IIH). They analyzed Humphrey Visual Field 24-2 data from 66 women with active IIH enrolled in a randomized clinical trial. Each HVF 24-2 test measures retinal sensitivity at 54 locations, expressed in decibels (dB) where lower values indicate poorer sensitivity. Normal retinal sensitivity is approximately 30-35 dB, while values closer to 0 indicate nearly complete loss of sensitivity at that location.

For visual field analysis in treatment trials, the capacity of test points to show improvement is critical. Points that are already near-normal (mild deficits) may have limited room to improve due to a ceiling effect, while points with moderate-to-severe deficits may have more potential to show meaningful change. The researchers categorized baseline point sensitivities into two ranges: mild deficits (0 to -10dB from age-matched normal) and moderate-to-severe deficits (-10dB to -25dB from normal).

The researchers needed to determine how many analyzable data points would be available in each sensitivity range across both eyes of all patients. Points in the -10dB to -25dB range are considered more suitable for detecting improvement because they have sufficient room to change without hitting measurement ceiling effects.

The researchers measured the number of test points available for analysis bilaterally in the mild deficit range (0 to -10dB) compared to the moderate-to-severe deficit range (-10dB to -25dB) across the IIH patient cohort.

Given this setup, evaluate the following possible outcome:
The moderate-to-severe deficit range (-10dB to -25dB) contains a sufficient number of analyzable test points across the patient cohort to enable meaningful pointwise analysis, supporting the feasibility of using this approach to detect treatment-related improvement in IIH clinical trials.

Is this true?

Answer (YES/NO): NO